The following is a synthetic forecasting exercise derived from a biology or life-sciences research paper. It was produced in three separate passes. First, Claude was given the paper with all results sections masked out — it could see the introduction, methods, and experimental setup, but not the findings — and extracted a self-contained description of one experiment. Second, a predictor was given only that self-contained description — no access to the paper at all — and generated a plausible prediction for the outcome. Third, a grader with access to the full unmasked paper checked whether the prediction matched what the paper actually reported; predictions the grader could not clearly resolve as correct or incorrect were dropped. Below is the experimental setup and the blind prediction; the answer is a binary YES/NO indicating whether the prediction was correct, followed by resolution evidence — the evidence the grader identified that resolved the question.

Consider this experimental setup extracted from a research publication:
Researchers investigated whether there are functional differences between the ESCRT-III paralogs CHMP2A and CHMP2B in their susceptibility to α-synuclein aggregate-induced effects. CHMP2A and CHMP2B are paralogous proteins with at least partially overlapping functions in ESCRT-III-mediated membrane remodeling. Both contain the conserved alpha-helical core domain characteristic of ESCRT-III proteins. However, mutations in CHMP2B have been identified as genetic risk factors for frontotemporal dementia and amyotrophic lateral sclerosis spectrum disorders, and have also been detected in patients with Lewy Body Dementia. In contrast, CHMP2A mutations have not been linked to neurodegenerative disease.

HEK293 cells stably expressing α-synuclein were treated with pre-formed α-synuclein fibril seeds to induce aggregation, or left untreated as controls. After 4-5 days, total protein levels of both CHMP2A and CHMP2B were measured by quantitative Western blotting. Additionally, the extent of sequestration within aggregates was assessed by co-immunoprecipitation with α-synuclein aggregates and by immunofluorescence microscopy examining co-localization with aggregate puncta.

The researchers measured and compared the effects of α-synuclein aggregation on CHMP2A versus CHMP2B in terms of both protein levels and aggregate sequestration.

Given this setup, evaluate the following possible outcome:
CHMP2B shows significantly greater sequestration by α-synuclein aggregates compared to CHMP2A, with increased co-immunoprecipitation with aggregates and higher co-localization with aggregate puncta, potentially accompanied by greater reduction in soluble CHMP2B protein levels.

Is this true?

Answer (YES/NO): NO